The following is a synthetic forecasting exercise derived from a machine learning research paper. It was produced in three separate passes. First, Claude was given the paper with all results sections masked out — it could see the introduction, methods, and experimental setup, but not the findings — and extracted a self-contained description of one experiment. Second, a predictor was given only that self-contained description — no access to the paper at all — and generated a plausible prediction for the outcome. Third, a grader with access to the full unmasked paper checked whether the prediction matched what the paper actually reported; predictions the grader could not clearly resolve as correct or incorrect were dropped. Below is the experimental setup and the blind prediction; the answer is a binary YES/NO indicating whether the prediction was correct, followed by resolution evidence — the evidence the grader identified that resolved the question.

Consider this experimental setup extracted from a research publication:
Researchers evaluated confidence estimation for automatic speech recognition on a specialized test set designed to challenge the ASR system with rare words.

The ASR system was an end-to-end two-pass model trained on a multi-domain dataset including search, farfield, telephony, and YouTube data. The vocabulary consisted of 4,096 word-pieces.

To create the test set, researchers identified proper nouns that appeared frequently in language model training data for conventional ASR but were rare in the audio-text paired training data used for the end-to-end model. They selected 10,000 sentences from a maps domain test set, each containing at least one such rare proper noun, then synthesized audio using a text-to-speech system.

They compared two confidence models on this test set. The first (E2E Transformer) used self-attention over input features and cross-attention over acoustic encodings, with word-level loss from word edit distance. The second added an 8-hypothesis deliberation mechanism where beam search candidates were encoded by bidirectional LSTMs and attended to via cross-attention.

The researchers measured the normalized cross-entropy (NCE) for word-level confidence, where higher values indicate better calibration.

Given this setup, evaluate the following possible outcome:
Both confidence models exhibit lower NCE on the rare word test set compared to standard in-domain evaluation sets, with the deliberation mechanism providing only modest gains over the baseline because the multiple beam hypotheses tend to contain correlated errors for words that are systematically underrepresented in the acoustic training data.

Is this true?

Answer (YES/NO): NO